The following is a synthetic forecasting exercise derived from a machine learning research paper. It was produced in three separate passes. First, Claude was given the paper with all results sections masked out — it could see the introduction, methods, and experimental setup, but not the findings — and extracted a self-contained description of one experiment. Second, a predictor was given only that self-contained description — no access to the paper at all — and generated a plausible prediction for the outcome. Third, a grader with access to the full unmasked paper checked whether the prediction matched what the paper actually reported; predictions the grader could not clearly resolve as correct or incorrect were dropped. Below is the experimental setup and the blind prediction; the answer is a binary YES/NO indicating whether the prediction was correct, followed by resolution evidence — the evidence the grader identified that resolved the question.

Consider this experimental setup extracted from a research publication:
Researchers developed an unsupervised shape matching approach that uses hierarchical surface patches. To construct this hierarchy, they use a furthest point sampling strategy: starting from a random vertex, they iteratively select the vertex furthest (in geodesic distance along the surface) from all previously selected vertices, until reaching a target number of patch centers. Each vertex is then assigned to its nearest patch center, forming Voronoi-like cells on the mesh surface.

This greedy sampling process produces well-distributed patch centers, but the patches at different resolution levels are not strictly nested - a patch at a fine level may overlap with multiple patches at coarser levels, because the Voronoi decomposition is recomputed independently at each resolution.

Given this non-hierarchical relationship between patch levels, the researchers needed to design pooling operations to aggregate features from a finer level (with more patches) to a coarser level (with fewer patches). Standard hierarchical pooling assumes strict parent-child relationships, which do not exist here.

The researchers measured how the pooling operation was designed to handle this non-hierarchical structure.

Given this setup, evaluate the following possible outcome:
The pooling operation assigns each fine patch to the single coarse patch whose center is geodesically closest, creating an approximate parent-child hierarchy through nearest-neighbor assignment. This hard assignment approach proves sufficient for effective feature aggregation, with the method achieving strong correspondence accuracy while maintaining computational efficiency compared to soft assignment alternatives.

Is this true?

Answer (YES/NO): NO